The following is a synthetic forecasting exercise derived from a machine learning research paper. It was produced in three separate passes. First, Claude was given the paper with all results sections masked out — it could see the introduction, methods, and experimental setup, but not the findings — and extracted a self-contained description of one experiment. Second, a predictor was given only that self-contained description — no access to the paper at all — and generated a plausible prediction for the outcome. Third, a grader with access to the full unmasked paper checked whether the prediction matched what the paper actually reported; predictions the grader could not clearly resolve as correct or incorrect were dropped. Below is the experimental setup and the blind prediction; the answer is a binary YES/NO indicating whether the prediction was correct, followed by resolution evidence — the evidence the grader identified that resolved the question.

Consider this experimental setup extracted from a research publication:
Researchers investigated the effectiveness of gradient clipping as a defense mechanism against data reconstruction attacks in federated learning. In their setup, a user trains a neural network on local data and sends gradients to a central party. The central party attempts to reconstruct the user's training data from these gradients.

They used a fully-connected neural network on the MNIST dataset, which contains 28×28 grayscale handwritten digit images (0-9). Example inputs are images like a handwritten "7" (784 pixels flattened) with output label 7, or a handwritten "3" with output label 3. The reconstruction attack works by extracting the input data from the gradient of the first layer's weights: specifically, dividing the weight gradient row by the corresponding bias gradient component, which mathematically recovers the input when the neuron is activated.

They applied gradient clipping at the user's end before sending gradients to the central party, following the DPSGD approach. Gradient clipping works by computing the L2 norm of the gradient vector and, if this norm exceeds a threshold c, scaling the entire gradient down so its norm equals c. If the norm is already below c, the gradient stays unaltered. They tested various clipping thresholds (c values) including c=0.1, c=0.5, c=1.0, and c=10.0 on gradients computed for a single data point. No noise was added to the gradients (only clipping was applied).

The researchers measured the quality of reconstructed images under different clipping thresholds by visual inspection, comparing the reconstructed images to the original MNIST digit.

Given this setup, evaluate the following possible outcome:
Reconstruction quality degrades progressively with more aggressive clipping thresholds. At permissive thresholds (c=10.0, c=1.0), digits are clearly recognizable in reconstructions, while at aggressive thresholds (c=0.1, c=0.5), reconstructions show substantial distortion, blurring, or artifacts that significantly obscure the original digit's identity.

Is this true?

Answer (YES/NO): NO